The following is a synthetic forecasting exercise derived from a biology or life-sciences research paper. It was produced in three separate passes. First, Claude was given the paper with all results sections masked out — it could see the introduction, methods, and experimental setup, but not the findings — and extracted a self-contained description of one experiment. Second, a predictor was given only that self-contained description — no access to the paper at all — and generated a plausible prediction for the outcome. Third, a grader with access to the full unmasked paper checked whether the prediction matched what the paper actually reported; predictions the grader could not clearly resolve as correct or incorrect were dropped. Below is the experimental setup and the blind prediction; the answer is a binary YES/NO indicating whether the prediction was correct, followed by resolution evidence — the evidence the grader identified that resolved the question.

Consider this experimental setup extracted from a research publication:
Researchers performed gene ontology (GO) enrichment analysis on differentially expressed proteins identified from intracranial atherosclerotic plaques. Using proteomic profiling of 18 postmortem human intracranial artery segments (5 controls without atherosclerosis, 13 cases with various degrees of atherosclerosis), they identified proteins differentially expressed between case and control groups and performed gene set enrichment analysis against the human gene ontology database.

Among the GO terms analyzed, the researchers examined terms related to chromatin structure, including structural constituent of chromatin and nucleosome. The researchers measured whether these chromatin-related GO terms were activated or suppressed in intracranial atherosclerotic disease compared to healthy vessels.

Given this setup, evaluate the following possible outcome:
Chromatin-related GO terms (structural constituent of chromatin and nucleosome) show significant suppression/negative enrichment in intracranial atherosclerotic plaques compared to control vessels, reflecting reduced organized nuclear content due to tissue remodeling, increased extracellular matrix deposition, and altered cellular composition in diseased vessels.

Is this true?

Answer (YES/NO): NO